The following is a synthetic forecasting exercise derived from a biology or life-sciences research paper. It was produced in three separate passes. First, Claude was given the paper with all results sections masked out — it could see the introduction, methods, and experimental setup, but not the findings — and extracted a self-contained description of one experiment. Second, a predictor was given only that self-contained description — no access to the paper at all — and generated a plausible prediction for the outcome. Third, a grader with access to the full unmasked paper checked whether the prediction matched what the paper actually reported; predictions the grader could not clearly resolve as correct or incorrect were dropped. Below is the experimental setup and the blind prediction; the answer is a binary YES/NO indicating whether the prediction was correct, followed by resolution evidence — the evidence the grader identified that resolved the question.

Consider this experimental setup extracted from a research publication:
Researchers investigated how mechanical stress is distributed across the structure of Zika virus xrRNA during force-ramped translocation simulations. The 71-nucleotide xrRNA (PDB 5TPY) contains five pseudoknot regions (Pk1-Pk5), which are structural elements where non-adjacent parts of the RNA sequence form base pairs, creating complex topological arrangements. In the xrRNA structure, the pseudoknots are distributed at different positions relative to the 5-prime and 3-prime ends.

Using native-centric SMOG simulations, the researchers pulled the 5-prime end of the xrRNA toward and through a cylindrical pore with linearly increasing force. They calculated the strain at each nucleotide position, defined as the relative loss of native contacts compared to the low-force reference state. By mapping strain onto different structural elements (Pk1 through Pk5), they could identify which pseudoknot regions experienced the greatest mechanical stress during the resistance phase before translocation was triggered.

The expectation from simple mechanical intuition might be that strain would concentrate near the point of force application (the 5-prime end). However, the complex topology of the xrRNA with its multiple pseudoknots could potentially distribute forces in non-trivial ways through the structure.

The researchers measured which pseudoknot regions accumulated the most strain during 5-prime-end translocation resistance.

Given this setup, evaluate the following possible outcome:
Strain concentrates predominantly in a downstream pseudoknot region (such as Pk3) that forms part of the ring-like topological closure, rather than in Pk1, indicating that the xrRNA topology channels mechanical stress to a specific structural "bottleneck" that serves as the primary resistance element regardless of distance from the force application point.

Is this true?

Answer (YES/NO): NO